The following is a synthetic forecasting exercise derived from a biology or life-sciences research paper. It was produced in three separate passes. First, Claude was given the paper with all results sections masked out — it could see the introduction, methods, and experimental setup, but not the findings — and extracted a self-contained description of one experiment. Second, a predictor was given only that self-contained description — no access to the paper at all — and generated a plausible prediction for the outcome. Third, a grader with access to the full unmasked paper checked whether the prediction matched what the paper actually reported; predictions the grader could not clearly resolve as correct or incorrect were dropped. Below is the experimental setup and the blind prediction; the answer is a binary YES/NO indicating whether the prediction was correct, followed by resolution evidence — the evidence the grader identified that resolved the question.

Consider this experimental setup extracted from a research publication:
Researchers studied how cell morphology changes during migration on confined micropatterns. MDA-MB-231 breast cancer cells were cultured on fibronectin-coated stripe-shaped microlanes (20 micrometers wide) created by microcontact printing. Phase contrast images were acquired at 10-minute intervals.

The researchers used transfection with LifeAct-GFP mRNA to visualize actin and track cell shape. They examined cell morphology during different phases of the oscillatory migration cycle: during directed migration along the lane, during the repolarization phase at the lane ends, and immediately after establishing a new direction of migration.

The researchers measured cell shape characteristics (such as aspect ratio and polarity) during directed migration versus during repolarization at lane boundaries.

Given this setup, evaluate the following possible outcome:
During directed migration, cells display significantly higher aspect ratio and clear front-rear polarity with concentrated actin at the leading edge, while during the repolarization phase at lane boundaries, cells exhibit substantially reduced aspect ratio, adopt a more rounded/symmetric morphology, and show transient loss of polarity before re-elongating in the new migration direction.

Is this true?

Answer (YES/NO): YES